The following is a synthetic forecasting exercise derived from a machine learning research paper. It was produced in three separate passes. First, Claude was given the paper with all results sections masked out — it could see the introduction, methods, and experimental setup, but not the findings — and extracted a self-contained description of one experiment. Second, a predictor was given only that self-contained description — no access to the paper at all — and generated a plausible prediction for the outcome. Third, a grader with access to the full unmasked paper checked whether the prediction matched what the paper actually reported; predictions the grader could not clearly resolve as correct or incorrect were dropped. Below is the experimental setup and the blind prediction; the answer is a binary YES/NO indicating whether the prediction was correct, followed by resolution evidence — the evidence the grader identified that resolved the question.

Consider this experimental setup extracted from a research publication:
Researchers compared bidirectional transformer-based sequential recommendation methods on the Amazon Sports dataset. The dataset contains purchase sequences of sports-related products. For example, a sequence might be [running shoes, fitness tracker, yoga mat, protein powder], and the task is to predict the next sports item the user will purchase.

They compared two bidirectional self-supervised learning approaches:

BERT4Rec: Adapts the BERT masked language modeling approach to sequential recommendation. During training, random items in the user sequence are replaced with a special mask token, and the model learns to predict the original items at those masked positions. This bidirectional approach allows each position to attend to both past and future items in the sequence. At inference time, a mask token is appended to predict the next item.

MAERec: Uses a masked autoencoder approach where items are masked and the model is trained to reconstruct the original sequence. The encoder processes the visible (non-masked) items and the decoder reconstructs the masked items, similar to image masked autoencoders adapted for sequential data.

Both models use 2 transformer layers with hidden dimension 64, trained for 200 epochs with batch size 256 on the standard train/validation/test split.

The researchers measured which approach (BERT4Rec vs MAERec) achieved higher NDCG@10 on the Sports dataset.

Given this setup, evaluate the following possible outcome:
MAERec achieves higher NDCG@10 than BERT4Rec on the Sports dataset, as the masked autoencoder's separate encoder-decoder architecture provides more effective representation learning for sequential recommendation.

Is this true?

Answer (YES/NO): YES